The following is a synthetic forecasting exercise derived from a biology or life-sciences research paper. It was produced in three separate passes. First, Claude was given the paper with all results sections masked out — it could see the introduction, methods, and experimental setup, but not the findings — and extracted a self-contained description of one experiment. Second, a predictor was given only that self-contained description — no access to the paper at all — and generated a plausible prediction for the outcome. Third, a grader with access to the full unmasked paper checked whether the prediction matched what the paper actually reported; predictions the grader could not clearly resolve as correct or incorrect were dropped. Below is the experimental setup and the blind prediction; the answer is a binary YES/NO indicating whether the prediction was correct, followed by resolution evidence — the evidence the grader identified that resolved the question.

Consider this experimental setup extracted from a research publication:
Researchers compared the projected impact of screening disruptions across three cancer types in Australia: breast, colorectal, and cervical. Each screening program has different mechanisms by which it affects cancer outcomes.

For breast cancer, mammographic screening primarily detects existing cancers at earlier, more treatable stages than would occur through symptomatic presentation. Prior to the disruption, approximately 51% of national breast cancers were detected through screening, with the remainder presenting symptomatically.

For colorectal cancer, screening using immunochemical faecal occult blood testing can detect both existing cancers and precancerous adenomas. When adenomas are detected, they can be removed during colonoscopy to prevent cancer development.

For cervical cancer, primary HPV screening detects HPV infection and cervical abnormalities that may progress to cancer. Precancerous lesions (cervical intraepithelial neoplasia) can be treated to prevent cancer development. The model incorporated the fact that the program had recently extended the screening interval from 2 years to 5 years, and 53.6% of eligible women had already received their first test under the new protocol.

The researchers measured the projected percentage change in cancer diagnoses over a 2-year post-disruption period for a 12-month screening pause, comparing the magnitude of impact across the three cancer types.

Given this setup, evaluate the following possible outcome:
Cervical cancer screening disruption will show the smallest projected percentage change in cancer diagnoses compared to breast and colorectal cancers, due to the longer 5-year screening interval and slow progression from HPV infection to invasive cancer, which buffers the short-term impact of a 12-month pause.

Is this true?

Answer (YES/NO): YES